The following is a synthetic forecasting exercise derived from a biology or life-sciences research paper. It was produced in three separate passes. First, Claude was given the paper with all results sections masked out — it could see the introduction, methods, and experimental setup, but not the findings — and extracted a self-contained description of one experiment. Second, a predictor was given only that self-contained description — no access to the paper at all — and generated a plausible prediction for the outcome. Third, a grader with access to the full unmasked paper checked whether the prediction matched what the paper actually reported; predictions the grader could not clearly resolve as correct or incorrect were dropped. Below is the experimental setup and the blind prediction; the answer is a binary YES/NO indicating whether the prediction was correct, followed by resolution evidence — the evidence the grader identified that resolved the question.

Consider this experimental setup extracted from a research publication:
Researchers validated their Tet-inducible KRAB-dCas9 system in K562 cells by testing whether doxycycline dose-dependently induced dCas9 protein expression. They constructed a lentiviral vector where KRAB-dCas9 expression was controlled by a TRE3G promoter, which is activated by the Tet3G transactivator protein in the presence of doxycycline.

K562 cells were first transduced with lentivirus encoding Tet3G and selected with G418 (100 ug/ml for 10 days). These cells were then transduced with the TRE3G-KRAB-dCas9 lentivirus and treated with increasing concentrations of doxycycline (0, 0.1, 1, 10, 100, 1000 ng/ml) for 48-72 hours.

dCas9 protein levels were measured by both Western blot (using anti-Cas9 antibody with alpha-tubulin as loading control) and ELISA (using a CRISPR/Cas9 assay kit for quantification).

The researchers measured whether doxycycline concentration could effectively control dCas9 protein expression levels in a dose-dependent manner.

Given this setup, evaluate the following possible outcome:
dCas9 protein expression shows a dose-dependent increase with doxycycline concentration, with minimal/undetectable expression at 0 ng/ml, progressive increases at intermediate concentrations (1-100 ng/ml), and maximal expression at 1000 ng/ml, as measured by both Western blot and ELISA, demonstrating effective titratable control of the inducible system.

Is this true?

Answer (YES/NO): NO